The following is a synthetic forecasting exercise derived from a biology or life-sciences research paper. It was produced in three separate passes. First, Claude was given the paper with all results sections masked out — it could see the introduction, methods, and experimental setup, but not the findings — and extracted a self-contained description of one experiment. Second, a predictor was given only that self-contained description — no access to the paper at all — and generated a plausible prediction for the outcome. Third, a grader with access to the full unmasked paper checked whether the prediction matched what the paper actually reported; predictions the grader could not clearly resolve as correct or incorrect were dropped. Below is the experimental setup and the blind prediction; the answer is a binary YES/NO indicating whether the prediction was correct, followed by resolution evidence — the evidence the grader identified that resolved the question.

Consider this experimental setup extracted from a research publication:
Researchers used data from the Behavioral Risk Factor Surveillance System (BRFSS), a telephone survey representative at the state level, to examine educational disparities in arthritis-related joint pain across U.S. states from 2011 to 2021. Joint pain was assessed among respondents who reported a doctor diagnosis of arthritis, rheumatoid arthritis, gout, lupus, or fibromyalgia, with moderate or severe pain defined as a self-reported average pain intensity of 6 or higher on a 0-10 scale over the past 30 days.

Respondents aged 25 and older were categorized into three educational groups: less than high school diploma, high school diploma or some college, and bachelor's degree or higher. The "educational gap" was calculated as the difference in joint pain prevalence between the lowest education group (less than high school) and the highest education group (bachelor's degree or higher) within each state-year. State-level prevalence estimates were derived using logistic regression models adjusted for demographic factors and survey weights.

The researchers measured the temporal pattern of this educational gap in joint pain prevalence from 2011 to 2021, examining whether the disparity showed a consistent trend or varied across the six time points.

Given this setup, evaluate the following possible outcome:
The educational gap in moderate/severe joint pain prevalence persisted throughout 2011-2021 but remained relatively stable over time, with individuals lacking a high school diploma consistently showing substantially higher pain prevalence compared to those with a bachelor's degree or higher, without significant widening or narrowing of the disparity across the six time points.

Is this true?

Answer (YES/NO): NO